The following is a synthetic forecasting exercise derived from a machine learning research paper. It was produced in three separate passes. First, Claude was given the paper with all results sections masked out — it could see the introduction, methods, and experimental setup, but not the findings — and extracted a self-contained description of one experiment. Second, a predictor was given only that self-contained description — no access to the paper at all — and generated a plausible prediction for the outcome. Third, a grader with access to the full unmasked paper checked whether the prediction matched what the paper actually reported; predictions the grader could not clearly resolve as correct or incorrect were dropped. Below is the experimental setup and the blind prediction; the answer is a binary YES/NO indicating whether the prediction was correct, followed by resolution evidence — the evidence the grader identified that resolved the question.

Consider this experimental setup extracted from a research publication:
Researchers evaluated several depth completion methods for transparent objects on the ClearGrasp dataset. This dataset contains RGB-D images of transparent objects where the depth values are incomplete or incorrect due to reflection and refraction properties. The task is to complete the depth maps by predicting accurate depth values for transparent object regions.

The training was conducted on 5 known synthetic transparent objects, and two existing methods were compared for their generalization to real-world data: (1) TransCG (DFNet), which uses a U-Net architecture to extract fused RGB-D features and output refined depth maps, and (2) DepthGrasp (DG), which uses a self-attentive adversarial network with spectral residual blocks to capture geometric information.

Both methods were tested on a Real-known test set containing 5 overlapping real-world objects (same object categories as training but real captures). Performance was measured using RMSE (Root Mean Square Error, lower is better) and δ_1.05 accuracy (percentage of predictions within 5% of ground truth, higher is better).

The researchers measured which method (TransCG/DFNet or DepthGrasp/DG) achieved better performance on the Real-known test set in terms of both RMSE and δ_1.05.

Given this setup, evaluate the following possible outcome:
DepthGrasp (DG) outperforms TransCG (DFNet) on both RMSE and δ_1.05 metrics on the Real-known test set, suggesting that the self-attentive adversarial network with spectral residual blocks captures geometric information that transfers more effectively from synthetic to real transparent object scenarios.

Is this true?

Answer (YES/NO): YES